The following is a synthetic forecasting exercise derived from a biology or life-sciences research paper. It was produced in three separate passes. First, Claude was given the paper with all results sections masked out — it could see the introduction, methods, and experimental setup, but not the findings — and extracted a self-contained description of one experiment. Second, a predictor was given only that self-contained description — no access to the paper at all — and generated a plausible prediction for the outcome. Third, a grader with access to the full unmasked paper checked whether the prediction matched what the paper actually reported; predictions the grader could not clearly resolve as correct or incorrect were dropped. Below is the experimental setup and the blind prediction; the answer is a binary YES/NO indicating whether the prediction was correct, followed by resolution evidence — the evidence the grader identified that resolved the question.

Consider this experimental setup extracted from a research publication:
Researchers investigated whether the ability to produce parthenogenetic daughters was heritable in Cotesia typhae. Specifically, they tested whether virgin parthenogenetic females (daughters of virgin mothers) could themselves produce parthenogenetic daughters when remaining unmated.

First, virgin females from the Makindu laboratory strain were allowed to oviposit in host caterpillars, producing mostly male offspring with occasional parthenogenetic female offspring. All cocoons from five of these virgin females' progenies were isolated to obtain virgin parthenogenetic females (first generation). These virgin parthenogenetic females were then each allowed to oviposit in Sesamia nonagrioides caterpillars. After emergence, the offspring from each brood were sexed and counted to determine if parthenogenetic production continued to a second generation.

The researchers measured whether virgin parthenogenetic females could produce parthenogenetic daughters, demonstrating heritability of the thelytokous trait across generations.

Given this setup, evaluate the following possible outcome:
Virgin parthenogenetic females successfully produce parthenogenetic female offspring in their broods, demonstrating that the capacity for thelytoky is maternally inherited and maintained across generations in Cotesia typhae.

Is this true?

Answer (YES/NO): YES